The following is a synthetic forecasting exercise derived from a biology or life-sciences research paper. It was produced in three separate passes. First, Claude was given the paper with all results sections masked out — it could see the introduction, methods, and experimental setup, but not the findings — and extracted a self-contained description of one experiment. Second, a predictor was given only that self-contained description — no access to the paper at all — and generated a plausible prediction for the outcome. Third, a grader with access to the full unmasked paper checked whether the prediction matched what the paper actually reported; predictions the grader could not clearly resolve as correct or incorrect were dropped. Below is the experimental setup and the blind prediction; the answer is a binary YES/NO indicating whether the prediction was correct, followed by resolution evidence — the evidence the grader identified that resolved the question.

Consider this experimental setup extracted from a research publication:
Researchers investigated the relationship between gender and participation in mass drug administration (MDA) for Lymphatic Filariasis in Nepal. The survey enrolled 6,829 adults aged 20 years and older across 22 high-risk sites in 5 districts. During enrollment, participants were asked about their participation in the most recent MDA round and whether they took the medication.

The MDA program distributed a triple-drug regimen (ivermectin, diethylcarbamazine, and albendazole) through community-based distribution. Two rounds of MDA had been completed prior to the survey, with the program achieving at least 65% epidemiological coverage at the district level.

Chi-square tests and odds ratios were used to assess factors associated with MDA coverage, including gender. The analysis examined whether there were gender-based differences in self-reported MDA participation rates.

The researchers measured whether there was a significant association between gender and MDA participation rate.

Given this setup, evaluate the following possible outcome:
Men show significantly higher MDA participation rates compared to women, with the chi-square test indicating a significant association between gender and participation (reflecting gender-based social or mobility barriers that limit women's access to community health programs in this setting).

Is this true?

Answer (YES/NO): NO